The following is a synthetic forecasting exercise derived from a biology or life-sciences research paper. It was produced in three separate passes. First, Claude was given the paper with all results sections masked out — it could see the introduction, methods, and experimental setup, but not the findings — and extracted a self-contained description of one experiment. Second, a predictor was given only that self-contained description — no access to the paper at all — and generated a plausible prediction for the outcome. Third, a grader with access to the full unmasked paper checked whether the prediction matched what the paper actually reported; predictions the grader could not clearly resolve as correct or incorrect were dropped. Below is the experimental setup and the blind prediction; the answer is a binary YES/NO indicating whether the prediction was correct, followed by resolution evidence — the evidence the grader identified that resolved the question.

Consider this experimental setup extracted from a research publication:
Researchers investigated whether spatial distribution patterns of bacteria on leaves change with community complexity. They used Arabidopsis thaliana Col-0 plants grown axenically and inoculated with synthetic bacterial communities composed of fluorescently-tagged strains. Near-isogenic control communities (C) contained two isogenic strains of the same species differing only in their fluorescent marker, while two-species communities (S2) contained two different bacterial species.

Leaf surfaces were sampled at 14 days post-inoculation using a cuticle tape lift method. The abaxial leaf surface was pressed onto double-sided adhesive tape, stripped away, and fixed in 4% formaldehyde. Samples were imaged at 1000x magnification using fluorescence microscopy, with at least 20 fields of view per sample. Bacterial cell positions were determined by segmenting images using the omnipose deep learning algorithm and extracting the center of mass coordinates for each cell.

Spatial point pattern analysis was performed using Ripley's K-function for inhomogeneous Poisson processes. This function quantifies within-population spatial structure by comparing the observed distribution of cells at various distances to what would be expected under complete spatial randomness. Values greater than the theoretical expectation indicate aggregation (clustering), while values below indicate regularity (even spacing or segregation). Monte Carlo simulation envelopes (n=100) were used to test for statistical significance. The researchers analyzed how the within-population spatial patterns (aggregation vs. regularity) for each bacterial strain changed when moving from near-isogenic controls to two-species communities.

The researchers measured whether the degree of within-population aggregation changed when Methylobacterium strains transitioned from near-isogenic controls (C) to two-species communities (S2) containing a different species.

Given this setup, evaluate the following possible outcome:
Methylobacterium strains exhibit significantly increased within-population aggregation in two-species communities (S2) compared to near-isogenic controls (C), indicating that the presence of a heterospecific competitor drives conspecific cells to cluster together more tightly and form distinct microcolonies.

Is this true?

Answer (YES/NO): NO